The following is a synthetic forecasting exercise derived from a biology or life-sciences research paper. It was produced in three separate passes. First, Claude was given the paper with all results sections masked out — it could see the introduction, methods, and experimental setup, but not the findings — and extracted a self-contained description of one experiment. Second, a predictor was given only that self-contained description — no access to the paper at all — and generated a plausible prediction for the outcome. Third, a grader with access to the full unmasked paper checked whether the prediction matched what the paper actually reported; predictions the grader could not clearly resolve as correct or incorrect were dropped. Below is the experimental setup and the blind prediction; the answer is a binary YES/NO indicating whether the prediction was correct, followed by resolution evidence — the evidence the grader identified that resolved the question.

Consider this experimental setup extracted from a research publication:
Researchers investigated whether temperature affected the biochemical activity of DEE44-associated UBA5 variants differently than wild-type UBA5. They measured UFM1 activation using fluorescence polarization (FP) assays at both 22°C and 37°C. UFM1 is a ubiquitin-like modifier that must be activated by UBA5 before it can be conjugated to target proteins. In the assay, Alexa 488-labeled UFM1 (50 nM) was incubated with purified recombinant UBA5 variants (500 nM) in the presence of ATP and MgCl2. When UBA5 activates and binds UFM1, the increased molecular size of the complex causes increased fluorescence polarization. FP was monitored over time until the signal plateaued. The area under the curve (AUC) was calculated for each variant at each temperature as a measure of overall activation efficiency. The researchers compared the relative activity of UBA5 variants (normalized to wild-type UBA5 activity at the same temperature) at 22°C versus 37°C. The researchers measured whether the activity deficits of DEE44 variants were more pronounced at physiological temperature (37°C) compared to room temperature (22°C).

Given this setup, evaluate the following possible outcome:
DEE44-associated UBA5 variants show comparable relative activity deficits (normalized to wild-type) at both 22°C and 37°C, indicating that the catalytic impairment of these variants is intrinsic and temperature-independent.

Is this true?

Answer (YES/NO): YES